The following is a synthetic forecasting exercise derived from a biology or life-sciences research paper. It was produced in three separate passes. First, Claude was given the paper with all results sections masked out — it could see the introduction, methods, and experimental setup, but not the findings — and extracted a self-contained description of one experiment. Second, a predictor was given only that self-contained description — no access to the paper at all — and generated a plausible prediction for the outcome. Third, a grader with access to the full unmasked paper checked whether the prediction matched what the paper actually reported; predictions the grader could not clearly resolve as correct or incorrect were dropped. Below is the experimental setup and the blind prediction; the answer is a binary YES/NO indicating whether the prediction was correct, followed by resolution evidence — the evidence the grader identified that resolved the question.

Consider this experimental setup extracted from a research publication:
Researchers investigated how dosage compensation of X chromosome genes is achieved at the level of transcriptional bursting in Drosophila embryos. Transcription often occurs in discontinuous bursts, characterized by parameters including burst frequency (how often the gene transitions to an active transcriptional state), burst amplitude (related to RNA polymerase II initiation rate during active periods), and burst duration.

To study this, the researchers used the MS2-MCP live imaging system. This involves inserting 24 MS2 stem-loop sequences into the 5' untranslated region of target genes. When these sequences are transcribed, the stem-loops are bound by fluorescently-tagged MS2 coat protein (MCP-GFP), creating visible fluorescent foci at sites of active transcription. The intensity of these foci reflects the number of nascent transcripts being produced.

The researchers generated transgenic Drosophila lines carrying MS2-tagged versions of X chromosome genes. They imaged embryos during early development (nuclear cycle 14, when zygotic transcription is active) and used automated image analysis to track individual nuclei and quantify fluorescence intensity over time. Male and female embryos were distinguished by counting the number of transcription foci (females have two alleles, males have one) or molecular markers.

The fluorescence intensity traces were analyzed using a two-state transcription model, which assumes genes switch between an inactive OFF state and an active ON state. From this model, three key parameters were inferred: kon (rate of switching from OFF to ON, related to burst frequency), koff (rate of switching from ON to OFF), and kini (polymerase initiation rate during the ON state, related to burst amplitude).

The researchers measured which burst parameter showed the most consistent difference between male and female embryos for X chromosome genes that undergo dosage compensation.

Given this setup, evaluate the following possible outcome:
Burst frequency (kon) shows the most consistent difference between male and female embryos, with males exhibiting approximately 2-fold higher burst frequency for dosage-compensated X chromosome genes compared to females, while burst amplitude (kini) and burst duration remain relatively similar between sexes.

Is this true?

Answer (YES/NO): NO